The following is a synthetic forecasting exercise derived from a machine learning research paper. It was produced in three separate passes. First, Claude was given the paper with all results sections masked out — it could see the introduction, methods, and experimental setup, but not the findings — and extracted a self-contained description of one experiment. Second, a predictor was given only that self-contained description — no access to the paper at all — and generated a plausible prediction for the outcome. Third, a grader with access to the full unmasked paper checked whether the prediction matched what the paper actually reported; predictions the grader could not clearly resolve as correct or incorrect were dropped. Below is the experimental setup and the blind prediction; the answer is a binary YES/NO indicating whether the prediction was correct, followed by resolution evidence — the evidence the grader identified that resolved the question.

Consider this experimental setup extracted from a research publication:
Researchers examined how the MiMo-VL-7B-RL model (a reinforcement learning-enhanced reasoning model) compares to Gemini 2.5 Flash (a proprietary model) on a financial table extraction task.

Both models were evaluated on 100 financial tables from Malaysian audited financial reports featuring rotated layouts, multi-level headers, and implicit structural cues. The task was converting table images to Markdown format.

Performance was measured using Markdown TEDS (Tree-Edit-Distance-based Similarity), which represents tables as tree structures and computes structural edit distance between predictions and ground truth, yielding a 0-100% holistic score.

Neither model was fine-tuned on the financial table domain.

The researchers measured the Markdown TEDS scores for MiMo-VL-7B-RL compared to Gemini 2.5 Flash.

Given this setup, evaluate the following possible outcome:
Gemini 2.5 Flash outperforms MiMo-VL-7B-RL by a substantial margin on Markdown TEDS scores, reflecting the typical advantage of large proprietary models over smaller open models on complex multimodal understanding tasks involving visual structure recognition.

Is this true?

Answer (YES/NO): YES